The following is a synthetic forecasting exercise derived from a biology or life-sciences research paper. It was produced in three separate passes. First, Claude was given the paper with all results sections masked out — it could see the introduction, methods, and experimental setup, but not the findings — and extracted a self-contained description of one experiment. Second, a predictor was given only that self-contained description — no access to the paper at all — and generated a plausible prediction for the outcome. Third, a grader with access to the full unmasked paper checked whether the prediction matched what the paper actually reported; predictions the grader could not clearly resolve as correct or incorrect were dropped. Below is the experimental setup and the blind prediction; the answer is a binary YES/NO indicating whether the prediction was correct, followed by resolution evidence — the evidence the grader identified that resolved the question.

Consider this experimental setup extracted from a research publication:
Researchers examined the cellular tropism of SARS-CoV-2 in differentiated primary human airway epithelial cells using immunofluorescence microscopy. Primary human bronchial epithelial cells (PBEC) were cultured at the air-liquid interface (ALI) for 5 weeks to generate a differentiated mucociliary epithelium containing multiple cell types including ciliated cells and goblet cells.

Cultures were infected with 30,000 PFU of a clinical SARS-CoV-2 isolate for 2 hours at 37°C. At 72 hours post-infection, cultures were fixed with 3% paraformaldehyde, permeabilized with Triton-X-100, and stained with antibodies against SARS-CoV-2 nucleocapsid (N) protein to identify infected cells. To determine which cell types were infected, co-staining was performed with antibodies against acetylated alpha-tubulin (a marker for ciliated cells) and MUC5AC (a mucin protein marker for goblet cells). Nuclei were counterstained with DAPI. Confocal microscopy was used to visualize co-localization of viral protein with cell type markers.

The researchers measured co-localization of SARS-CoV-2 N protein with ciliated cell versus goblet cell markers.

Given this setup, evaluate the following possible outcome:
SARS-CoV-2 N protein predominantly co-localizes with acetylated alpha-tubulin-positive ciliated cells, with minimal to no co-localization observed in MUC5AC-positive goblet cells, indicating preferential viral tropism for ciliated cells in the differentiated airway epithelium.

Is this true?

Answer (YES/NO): NO